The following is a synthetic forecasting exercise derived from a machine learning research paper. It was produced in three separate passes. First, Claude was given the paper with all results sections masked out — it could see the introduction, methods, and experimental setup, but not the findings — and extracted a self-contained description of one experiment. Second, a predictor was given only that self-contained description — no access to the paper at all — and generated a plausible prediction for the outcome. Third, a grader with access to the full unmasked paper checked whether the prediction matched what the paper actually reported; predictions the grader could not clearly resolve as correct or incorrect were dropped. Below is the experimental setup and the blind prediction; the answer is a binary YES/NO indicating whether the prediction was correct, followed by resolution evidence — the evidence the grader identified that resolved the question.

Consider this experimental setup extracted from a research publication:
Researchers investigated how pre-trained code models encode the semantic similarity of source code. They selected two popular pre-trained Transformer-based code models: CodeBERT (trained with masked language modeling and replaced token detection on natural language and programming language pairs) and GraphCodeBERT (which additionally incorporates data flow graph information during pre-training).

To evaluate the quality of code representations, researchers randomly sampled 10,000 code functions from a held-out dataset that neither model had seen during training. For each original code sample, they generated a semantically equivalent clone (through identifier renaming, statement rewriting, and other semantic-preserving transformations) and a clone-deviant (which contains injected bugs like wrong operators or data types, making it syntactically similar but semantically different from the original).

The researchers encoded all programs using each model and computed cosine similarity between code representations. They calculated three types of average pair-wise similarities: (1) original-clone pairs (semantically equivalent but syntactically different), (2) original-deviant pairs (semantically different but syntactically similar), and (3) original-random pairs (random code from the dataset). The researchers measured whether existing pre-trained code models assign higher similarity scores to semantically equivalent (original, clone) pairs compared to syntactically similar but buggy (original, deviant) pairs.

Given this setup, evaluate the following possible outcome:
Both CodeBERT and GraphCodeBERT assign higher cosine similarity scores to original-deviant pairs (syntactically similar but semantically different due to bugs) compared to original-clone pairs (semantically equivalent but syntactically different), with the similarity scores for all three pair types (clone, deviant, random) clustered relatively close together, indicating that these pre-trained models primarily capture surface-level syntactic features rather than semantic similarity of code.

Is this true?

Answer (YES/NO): YES